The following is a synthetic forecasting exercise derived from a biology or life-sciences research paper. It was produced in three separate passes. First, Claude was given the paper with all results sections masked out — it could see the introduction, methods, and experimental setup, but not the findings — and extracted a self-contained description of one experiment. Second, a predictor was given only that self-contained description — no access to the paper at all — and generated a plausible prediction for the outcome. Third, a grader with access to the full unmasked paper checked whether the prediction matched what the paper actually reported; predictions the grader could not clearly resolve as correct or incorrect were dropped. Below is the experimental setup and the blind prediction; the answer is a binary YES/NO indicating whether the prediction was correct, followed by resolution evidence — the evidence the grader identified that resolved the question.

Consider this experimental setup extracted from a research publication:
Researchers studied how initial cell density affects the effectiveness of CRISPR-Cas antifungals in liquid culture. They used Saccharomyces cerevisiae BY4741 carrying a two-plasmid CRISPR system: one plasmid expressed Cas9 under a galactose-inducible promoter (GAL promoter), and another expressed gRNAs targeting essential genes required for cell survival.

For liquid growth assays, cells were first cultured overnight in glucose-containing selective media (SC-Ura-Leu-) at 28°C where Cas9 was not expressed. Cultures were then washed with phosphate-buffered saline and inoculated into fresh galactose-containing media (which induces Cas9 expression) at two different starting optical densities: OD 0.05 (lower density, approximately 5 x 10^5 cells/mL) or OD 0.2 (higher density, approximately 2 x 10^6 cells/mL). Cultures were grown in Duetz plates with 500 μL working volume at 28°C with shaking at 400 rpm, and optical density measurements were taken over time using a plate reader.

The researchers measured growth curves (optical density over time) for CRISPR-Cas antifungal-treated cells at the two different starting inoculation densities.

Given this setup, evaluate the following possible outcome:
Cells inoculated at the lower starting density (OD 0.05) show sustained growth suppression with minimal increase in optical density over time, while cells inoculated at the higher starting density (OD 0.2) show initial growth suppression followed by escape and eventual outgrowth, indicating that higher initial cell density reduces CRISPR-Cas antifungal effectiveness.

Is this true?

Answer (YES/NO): YES